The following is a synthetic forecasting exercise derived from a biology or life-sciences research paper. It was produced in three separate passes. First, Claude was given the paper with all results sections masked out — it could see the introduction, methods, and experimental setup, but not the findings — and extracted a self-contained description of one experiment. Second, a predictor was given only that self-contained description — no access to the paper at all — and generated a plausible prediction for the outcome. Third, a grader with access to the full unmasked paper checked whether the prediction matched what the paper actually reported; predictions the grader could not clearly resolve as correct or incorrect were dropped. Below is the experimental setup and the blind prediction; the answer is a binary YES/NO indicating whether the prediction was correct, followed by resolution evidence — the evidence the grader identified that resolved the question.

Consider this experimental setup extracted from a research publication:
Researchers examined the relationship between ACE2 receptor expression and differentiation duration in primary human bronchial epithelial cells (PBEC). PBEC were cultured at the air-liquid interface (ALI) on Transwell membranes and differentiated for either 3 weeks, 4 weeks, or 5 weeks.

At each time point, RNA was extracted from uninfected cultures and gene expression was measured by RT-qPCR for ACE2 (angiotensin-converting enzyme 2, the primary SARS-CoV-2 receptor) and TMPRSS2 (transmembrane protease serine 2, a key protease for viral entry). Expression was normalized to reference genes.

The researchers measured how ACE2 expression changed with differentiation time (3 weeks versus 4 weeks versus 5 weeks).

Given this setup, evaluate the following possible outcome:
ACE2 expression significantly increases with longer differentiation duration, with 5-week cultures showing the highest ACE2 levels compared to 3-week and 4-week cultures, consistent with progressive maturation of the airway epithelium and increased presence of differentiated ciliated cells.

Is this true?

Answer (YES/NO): NO